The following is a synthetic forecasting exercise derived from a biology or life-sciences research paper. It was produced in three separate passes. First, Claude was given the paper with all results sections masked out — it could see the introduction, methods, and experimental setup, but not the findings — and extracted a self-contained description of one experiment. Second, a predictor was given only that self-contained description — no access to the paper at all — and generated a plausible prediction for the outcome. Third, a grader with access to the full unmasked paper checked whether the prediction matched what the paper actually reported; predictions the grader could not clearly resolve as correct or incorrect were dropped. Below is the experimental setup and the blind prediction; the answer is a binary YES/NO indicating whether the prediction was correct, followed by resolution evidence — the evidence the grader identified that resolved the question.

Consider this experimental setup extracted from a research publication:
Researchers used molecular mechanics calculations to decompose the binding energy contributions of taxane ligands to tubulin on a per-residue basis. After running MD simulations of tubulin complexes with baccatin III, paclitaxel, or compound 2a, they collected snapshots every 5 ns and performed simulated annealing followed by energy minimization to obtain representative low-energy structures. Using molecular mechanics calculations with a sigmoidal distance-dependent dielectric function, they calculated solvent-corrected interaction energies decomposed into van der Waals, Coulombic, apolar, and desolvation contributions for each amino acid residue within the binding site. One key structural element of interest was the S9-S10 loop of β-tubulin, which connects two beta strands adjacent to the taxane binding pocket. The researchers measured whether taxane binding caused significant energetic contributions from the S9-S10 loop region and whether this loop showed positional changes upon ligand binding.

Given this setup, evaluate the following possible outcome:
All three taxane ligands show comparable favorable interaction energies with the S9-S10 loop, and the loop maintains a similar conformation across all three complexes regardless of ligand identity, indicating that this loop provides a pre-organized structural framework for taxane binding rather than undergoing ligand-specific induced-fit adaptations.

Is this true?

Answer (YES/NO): NO